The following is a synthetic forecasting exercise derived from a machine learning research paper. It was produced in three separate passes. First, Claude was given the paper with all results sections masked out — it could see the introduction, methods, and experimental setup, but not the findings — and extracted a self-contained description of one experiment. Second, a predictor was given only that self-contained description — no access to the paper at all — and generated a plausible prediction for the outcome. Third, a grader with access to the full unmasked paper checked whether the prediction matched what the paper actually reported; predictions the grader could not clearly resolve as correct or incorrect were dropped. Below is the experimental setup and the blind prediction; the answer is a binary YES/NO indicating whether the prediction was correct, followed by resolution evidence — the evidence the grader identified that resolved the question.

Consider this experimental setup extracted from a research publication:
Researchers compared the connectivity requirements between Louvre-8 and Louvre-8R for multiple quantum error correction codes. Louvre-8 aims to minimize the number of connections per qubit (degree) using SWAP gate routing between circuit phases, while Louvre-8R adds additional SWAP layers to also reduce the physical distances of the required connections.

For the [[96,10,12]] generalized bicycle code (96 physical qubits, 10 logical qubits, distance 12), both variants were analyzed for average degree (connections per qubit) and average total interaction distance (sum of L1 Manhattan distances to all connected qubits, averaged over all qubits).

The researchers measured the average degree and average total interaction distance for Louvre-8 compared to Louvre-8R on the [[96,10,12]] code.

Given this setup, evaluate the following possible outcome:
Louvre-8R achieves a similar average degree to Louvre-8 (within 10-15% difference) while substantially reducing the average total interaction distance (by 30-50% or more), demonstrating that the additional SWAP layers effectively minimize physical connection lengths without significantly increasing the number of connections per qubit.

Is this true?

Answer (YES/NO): NO